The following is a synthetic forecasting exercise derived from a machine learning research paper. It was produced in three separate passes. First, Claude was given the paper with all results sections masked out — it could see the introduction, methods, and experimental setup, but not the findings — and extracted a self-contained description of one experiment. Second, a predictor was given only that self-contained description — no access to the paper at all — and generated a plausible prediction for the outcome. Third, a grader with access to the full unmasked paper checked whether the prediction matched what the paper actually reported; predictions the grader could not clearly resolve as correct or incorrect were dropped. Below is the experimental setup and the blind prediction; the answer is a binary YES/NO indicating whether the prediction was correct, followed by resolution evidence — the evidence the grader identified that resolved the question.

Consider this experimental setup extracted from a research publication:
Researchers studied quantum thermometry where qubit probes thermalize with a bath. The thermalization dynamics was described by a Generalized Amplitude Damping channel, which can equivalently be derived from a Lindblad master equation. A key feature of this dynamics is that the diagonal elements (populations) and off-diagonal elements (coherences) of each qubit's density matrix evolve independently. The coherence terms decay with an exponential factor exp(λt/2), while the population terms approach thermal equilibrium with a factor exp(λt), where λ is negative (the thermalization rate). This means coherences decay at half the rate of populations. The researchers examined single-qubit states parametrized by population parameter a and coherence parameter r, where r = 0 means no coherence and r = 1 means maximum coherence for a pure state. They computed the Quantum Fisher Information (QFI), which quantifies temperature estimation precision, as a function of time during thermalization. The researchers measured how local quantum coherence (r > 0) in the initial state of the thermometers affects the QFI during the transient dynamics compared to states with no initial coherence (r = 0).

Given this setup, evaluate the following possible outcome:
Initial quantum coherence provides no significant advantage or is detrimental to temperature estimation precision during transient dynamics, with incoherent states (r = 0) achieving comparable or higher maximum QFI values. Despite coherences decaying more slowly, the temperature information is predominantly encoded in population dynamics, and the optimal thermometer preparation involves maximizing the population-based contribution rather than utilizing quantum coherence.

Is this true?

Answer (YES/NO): NO